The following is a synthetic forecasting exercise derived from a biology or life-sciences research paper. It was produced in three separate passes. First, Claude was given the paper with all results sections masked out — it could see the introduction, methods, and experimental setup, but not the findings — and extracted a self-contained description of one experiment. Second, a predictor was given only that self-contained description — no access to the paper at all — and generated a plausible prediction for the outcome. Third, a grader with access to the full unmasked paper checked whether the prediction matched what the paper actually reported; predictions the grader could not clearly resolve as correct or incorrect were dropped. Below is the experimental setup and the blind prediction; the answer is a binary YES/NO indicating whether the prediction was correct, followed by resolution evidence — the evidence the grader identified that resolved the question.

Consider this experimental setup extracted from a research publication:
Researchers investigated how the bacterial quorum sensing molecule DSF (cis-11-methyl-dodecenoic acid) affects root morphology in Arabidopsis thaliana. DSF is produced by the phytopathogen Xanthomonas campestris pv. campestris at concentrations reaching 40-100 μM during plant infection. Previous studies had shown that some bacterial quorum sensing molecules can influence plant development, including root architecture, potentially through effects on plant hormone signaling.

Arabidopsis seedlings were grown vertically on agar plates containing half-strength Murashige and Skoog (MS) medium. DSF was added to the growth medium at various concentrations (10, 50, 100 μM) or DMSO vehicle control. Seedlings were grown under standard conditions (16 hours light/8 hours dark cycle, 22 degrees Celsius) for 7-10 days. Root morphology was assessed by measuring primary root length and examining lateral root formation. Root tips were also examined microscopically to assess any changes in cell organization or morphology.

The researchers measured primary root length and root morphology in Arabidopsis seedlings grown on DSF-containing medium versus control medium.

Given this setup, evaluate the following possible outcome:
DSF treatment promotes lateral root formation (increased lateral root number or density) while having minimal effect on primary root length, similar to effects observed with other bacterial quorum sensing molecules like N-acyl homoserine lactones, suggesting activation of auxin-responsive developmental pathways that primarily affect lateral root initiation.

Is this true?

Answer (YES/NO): NO